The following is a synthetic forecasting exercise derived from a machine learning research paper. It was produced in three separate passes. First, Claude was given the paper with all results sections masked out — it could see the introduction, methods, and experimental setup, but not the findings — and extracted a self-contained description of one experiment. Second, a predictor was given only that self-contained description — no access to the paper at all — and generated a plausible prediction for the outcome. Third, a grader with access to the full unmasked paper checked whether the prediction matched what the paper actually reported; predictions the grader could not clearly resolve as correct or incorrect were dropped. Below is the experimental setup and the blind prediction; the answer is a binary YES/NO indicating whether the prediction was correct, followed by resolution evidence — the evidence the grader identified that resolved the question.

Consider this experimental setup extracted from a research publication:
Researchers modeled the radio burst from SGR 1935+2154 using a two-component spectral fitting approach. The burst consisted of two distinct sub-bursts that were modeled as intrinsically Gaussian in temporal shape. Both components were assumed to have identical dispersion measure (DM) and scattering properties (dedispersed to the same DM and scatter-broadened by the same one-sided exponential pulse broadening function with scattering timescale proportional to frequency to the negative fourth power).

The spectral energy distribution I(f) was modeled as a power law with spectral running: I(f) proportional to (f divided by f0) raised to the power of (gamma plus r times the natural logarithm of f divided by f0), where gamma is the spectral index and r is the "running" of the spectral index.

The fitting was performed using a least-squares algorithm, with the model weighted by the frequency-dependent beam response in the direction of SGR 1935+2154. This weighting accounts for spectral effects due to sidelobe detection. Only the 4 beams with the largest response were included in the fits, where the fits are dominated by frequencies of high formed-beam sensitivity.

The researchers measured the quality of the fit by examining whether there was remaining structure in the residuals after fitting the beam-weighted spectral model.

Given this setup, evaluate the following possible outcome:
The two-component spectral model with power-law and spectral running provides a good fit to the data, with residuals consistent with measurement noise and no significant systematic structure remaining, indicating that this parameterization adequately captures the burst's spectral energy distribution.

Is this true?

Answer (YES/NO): NO